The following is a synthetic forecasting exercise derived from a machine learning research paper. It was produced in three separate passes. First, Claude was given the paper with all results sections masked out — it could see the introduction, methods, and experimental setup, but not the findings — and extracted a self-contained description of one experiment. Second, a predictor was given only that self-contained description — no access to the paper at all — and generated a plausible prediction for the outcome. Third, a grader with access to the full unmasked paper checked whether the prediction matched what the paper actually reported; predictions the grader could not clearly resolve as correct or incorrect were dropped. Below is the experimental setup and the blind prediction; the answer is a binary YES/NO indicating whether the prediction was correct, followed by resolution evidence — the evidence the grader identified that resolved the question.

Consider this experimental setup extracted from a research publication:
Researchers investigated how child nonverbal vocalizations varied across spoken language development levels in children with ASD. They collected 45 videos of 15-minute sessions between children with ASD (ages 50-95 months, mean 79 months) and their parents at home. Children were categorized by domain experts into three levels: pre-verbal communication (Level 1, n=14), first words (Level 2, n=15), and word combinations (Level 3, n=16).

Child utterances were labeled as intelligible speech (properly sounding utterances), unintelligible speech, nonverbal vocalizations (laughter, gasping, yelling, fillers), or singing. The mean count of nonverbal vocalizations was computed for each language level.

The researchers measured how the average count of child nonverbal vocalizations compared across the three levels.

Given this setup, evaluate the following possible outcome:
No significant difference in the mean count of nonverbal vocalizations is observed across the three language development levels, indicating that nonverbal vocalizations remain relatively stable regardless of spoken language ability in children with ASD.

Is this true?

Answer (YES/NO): YES